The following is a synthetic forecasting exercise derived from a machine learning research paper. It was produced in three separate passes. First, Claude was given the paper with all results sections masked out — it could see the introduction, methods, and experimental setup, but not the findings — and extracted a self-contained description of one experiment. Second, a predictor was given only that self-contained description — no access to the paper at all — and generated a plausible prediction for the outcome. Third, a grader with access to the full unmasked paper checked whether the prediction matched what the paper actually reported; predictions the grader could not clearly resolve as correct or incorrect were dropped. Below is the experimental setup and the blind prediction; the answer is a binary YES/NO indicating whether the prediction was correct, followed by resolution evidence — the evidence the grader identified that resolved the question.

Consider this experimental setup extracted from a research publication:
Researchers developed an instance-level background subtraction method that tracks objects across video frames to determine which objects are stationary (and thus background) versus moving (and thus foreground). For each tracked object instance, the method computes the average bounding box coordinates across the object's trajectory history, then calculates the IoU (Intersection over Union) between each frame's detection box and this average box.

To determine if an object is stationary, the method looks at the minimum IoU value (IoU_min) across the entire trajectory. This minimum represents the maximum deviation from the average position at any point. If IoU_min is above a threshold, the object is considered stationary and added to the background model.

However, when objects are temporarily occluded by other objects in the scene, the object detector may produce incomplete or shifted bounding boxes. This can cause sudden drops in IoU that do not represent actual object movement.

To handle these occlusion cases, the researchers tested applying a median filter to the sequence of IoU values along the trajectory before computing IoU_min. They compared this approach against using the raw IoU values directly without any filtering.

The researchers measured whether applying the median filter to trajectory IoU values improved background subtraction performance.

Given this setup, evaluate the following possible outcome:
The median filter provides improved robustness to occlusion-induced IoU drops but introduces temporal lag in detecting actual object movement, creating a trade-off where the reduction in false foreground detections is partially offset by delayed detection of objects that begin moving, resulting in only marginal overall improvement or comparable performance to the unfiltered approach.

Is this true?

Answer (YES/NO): NO